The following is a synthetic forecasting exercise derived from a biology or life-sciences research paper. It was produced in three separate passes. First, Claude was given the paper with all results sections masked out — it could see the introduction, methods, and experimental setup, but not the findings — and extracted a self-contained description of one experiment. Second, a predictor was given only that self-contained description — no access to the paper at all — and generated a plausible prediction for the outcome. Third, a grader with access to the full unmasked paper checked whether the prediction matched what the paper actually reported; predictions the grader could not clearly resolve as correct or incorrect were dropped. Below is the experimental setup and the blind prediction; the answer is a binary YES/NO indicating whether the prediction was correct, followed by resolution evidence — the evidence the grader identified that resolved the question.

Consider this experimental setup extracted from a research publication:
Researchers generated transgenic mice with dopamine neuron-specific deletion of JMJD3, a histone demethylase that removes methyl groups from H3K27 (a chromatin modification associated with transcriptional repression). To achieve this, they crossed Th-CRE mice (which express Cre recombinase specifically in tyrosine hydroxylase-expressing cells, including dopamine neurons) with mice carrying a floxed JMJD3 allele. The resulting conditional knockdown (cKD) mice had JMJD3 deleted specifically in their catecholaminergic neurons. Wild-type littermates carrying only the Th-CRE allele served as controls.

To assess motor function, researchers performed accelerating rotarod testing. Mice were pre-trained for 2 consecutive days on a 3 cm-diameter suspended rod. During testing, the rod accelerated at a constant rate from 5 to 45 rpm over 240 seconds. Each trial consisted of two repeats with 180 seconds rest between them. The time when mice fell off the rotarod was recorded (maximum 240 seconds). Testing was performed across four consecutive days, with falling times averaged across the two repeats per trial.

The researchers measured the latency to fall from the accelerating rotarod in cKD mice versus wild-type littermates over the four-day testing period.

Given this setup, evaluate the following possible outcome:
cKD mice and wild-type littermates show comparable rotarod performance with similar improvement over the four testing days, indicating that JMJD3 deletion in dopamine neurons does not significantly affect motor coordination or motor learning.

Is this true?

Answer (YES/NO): YES